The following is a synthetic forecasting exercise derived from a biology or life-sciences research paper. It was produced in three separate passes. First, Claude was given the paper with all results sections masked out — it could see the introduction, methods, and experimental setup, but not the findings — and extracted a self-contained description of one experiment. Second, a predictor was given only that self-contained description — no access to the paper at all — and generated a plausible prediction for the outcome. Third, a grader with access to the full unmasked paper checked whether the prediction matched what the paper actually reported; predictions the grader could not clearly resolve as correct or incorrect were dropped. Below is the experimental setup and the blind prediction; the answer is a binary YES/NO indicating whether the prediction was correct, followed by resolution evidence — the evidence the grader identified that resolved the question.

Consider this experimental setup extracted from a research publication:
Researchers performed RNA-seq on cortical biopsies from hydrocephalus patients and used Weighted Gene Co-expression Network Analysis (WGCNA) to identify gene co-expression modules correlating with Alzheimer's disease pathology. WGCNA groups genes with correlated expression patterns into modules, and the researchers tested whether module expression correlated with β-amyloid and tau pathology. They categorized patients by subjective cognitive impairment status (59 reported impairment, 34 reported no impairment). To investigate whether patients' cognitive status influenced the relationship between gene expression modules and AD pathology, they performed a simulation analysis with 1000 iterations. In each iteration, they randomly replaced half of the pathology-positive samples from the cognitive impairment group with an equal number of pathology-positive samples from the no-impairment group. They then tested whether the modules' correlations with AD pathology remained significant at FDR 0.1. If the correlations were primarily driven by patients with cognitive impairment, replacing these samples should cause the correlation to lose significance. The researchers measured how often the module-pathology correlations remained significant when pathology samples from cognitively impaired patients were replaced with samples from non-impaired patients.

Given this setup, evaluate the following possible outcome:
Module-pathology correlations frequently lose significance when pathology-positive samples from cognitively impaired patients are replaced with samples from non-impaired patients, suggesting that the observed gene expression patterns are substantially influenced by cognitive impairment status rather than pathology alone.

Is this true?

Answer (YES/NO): YES